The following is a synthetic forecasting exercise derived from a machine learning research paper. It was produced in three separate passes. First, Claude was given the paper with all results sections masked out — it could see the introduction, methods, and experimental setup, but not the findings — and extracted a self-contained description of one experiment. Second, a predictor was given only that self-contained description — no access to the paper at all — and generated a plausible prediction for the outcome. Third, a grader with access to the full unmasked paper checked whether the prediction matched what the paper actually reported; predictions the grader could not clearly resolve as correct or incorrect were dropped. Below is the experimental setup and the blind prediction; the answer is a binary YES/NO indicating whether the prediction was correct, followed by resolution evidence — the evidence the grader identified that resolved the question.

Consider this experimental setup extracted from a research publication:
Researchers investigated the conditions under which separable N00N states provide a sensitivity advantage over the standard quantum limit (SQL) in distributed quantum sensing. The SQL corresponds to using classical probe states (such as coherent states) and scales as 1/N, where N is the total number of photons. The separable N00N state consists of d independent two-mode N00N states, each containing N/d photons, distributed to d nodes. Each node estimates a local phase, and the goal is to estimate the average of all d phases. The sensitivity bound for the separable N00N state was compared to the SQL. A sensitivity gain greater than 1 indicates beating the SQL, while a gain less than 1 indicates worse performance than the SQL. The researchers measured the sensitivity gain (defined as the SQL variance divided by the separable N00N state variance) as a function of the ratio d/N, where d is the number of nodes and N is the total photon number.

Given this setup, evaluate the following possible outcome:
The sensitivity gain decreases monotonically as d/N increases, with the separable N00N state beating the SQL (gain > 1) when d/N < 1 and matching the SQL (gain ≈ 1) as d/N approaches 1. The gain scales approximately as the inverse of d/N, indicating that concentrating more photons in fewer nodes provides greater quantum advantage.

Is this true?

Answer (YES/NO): YES